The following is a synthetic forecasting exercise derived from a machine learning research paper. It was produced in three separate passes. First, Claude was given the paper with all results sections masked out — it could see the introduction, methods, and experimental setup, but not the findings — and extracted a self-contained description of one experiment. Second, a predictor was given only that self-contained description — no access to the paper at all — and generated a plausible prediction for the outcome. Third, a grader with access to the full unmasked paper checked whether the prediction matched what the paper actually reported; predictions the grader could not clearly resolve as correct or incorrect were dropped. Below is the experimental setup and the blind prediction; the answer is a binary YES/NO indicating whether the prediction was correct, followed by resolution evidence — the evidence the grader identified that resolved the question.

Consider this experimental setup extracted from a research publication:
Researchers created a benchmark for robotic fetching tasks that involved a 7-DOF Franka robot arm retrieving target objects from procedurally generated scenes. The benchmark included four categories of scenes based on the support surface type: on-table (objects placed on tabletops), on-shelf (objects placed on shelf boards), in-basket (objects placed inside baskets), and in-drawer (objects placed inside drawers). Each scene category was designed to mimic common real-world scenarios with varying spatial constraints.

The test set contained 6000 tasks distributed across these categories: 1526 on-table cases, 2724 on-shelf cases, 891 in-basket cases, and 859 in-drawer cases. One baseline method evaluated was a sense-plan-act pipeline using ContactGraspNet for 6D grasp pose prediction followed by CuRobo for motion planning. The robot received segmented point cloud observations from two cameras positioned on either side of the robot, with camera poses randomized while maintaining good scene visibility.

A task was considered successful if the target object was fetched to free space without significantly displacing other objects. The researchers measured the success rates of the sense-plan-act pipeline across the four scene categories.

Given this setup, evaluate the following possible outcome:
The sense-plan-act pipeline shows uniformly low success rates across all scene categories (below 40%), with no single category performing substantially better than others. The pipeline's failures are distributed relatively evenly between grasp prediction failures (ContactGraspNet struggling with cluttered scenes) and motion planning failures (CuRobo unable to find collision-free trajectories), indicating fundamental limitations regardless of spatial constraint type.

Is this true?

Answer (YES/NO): NO